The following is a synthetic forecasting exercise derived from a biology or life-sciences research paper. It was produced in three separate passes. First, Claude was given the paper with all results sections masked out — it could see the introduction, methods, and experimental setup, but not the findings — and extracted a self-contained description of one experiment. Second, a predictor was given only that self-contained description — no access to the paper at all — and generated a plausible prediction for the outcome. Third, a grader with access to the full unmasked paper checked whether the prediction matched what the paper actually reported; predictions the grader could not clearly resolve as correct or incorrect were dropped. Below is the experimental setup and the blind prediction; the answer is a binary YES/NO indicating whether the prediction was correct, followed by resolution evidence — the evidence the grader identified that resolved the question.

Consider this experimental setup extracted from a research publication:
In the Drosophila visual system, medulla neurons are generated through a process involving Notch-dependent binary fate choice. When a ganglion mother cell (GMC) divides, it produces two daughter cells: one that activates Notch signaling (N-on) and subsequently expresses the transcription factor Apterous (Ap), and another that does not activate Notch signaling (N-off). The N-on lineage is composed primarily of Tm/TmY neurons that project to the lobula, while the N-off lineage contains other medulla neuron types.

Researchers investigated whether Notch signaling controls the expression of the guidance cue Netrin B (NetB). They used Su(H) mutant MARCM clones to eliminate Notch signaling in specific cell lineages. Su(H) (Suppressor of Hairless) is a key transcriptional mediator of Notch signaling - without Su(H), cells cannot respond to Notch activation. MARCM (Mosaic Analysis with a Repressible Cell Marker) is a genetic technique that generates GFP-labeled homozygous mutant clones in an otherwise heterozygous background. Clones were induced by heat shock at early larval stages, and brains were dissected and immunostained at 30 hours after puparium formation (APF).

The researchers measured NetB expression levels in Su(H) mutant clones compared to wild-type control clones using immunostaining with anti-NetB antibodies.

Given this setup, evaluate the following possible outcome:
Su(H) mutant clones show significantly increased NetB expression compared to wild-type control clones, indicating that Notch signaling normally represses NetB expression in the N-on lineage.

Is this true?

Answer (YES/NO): NO